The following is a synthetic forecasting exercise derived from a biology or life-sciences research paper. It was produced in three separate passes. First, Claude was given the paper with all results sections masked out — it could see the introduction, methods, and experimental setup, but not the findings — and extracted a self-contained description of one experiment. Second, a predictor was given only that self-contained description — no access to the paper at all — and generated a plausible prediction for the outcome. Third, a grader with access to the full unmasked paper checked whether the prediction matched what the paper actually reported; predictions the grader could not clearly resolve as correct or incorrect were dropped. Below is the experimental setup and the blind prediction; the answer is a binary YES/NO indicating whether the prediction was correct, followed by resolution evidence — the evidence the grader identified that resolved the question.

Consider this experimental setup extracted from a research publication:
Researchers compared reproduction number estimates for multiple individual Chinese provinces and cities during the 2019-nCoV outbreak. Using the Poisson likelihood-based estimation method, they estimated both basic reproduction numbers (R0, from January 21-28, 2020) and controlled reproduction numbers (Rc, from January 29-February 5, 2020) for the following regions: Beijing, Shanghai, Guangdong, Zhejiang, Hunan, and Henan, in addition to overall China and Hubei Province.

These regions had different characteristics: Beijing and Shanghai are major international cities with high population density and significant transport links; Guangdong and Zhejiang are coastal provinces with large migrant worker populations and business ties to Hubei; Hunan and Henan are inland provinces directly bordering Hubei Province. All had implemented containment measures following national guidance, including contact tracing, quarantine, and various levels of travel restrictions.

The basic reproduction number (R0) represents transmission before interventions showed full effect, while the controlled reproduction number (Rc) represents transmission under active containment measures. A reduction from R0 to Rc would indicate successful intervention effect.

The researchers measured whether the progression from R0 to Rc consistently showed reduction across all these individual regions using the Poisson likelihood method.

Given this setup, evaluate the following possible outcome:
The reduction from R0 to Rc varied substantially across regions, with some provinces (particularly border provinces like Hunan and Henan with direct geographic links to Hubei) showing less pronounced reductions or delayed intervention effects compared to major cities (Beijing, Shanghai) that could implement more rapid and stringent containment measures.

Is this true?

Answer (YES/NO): NO